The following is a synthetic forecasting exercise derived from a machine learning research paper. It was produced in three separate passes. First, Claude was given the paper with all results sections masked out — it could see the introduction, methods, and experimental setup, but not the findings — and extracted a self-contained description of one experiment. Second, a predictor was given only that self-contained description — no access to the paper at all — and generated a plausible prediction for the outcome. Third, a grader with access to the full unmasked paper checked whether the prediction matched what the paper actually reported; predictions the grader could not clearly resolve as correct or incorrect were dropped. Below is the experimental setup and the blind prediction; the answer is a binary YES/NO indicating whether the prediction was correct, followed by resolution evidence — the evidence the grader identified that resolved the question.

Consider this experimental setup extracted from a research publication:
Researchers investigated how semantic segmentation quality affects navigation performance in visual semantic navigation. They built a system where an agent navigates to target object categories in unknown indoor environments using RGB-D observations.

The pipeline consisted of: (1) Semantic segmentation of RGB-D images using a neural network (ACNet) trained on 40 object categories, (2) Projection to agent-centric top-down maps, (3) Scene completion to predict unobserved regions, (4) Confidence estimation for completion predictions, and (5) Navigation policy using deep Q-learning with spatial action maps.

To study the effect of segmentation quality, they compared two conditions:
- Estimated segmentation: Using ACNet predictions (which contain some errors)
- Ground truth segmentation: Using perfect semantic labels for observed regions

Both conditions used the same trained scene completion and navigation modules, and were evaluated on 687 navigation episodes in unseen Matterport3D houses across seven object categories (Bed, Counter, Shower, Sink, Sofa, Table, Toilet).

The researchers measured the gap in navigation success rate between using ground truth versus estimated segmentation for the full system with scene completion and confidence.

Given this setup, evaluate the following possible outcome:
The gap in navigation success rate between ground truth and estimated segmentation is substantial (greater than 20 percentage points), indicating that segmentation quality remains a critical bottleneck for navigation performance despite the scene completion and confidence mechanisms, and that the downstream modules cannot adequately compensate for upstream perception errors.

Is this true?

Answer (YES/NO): NO